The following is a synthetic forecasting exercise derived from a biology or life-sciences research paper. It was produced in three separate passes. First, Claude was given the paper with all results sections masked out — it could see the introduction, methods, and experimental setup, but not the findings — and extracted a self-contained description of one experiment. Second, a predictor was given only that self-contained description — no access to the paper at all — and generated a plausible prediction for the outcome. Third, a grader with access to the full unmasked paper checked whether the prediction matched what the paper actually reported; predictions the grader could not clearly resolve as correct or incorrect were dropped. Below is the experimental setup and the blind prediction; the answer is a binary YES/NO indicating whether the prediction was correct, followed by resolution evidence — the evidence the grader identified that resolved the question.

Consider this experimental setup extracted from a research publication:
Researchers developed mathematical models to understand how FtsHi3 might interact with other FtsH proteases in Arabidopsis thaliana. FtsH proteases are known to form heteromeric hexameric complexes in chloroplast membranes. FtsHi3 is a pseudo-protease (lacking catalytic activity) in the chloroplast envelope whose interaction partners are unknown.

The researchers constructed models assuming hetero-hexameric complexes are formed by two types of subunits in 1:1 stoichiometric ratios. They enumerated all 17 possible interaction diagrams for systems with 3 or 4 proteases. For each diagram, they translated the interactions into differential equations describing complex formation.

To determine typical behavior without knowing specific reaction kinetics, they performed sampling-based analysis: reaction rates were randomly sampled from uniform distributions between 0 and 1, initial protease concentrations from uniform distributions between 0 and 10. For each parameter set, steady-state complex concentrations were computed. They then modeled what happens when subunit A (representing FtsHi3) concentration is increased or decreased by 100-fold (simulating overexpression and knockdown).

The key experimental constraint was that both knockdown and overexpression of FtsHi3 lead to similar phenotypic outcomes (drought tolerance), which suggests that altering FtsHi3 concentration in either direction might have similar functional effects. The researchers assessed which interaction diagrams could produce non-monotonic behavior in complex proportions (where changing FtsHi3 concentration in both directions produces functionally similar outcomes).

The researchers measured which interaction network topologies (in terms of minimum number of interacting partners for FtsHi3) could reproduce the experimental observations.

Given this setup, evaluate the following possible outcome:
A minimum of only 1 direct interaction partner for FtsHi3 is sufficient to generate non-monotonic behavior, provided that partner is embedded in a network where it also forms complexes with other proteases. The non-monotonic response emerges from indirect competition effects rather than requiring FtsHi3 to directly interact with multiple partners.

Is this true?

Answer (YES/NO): NO